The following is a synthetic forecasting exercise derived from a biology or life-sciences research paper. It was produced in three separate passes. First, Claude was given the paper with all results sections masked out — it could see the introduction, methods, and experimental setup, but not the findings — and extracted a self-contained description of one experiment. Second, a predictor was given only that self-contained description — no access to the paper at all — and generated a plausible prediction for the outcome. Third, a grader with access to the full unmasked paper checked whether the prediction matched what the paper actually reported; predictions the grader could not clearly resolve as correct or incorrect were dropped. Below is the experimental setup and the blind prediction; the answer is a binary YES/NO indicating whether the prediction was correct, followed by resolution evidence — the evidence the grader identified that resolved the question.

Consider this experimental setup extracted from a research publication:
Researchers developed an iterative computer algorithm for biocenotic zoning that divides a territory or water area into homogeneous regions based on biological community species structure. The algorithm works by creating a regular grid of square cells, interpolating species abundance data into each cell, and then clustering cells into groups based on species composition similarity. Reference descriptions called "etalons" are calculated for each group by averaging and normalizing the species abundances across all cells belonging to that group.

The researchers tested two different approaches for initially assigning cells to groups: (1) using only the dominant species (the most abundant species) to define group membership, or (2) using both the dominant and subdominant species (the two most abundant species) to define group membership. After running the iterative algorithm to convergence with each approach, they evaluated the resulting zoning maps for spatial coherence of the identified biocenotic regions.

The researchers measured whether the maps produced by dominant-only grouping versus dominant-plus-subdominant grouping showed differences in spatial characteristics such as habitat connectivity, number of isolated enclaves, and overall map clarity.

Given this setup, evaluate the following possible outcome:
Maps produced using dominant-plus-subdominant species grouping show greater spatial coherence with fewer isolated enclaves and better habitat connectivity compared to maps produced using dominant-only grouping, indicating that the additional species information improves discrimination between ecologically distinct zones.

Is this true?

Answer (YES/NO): NO